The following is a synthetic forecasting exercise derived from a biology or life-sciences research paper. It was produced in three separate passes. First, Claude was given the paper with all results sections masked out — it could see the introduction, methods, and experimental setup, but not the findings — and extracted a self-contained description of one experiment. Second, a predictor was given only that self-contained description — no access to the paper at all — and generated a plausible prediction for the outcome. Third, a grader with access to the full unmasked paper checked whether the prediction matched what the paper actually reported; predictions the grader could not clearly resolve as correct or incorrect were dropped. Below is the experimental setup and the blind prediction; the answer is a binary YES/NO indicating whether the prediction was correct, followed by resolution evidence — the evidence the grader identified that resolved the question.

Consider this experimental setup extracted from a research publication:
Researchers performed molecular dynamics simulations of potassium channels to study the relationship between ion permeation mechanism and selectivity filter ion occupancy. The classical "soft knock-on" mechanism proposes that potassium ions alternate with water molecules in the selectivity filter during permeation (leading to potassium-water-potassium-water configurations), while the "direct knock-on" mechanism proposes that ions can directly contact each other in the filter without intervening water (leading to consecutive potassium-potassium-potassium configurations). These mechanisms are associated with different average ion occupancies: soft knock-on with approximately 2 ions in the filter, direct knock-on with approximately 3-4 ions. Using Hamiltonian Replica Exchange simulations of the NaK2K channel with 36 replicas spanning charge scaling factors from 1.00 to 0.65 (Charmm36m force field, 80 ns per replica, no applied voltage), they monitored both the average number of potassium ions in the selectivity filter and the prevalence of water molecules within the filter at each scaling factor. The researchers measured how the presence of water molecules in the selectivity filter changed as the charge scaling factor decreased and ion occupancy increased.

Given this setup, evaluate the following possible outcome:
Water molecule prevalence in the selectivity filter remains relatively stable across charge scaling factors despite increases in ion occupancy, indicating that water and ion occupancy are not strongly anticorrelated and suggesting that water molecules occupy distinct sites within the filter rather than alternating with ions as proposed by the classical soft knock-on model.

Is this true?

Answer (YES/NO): NO